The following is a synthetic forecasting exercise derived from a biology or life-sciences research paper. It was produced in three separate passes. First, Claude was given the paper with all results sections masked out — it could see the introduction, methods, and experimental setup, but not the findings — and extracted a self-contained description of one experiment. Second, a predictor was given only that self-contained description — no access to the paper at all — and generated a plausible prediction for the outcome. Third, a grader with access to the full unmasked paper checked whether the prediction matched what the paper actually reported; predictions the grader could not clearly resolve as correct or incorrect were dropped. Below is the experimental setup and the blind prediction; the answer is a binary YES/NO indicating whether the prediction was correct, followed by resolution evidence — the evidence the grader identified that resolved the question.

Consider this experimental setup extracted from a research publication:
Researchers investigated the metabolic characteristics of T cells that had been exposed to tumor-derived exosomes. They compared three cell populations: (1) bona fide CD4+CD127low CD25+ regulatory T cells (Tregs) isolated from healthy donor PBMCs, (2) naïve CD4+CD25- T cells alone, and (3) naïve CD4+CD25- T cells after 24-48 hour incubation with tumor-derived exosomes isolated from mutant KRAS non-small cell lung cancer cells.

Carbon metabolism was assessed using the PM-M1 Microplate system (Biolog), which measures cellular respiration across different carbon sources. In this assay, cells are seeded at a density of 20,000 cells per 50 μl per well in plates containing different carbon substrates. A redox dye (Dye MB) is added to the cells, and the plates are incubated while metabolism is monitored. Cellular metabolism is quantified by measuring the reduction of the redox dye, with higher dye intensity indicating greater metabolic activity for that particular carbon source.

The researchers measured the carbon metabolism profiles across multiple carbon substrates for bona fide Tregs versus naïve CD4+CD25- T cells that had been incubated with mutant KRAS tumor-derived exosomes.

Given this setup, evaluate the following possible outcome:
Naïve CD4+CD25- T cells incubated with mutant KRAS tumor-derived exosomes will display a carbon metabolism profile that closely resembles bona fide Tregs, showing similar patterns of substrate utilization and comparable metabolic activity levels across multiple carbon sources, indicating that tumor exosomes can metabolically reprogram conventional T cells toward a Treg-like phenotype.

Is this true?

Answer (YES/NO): YES